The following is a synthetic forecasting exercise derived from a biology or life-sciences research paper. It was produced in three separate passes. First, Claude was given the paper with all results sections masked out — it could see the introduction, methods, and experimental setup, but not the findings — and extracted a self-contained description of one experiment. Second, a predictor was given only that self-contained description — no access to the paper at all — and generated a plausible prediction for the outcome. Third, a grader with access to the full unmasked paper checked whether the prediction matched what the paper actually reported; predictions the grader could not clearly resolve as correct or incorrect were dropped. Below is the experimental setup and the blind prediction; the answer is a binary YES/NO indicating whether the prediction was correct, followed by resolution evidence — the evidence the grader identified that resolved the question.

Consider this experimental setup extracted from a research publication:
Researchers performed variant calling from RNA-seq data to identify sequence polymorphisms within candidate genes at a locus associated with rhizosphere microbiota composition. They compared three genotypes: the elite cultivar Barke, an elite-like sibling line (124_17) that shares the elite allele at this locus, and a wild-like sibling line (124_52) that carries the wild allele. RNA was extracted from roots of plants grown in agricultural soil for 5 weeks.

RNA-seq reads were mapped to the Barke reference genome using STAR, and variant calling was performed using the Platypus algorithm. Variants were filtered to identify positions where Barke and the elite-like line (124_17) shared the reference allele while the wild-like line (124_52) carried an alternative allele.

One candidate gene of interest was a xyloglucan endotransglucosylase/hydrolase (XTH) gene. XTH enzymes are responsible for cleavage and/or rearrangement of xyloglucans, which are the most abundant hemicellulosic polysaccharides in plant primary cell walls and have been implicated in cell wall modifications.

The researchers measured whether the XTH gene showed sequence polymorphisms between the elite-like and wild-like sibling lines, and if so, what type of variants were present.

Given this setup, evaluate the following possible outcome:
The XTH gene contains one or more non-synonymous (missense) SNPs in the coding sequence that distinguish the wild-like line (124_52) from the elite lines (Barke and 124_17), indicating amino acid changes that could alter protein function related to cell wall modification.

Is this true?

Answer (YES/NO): NO